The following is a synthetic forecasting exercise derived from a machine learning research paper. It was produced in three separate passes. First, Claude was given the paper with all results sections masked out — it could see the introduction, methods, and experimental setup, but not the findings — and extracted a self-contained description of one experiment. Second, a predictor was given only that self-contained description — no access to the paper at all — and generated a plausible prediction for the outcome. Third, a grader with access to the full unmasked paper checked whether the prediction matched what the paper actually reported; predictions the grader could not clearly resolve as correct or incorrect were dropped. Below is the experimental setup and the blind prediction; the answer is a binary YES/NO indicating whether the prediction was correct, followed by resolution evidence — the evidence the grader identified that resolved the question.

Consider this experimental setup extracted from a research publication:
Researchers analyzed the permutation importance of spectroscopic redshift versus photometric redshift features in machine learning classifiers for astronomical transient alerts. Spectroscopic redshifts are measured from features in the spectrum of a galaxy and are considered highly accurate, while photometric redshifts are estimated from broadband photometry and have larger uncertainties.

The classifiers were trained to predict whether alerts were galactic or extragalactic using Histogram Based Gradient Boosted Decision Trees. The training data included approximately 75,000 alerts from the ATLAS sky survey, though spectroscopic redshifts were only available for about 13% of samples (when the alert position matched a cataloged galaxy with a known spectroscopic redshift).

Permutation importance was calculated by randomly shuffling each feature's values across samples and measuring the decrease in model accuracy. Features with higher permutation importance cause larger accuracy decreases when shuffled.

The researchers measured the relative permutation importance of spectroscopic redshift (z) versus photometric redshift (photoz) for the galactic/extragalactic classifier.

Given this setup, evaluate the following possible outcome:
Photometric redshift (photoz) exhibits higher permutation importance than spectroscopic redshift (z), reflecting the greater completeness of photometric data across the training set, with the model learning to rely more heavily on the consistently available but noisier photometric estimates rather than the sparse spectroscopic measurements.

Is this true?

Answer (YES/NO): YES